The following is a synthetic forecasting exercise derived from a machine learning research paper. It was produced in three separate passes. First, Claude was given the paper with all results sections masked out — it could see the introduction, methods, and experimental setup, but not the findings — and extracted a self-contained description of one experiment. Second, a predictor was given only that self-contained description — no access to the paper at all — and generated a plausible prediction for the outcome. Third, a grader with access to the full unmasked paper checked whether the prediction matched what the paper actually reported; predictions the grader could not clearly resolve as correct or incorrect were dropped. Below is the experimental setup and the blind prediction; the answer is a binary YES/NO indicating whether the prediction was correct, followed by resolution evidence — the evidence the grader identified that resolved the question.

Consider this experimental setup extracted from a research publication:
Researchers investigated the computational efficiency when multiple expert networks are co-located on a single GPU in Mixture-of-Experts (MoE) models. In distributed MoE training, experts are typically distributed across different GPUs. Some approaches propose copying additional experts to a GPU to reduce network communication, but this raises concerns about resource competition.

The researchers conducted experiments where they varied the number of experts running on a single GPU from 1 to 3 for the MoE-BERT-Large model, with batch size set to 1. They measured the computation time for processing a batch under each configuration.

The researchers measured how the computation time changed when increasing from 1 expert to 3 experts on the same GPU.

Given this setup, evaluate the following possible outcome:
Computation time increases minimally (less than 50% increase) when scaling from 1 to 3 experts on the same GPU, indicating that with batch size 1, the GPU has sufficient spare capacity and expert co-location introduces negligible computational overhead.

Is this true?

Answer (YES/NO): NO